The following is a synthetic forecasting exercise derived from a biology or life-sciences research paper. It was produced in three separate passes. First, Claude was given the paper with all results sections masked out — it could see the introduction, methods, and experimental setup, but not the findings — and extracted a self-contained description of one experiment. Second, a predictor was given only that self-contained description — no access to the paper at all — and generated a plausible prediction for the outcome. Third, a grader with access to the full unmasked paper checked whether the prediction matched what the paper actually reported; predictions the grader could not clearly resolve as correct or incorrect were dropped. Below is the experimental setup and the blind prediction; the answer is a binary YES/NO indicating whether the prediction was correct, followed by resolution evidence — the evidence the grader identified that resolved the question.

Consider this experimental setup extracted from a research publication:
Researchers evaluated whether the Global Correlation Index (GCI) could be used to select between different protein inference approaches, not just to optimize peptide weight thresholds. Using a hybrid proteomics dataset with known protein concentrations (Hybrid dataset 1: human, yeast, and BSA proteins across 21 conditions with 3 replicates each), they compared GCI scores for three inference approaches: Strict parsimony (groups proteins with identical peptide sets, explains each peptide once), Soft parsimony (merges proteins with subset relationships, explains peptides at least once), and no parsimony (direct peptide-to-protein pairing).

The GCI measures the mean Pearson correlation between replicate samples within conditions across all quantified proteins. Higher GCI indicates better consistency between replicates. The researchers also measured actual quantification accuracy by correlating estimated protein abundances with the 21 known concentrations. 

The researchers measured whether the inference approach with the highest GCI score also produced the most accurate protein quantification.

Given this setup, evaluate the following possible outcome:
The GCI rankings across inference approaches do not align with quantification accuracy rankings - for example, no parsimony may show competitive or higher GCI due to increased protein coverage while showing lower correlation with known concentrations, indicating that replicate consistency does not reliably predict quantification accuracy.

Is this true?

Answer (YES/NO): YES